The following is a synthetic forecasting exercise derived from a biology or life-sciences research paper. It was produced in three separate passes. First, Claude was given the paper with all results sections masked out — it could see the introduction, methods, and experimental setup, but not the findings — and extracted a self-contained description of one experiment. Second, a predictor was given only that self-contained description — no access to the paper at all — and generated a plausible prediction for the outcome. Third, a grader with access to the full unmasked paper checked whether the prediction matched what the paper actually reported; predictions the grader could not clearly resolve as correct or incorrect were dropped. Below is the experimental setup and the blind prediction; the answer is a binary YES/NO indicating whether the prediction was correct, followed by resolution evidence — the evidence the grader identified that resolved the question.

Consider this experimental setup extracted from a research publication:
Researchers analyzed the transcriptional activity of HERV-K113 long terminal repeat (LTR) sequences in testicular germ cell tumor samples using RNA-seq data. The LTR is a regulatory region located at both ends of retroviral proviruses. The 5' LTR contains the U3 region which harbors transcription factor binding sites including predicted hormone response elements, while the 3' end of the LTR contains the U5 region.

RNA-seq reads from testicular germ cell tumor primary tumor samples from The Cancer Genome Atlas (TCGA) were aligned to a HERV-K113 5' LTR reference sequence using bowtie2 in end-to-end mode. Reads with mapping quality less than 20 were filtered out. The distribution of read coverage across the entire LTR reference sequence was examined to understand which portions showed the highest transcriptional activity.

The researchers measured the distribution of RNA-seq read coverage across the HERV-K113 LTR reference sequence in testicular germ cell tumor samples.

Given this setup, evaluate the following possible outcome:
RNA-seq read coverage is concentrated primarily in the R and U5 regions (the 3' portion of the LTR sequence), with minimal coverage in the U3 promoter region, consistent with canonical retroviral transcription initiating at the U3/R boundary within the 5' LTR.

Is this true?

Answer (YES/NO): NO